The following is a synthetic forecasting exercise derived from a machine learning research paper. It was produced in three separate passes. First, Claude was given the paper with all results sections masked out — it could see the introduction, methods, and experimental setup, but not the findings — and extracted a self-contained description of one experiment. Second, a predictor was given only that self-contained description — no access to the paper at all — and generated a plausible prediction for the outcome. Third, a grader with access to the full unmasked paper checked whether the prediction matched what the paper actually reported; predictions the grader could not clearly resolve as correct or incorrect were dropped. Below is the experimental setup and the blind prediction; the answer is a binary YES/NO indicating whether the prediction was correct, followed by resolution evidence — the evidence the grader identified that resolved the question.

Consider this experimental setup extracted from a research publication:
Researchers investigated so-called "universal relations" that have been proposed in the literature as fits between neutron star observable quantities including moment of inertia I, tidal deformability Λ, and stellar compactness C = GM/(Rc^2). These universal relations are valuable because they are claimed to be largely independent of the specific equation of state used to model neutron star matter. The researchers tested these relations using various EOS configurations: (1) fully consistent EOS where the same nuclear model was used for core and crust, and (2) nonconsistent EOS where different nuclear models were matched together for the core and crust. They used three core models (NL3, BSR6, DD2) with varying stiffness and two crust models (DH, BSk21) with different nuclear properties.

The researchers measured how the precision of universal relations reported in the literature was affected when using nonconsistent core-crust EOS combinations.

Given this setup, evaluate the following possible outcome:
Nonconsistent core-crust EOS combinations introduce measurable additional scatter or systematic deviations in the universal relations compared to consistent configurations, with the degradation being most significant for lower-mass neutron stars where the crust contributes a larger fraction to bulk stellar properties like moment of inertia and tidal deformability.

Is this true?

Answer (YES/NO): NO